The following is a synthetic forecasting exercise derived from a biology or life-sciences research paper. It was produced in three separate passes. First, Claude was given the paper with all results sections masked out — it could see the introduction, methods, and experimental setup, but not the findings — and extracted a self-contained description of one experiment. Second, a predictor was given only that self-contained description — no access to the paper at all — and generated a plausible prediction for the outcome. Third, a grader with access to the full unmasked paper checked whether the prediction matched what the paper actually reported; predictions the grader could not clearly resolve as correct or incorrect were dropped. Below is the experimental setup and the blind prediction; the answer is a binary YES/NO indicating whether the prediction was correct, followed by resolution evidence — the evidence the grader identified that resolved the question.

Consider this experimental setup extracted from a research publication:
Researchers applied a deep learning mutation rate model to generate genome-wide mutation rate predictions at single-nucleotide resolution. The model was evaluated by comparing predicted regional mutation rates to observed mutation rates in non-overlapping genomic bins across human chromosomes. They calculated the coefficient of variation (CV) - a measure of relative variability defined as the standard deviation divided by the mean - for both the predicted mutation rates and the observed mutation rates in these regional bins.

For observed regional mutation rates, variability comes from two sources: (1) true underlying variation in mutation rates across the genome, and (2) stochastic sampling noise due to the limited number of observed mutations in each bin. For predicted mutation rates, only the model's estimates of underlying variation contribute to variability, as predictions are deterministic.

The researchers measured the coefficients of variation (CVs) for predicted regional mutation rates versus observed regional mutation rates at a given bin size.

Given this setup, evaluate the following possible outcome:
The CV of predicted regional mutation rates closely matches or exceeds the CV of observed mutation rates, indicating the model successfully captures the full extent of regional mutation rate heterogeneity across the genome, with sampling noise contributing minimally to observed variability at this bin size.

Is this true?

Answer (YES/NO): NO